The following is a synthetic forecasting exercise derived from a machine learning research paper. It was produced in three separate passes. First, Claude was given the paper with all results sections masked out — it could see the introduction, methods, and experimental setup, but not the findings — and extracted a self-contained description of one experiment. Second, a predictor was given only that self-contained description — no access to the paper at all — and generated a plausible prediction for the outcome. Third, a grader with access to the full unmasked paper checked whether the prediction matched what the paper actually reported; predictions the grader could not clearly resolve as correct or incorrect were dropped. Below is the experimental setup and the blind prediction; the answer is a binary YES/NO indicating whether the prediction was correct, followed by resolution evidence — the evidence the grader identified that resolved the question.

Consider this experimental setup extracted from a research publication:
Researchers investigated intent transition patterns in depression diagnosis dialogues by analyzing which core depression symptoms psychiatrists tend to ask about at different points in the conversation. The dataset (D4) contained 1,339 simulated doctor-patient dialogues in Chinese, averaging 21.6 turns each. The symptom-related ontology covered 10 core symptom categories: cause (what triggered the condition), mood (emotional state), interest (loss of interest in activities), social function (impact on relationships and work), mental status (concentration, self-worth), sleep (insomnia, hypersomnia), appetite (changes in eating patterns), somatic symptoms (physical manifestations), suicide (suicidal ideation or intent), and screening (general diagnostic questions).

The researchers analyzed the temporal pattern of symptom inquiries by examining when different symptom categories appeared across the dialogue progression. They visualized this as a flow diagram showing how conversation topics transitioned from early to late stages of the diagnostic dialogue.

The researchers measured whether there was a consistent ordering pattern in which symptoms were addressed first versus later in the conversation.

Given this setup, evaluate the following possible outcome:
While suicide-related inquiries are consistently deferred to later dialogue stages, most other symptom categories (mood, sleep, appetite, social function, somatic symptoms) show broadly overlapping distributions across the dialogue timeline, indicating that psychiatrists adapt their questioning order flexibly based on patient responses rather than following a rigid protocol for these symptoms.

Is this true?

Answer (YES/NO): NO